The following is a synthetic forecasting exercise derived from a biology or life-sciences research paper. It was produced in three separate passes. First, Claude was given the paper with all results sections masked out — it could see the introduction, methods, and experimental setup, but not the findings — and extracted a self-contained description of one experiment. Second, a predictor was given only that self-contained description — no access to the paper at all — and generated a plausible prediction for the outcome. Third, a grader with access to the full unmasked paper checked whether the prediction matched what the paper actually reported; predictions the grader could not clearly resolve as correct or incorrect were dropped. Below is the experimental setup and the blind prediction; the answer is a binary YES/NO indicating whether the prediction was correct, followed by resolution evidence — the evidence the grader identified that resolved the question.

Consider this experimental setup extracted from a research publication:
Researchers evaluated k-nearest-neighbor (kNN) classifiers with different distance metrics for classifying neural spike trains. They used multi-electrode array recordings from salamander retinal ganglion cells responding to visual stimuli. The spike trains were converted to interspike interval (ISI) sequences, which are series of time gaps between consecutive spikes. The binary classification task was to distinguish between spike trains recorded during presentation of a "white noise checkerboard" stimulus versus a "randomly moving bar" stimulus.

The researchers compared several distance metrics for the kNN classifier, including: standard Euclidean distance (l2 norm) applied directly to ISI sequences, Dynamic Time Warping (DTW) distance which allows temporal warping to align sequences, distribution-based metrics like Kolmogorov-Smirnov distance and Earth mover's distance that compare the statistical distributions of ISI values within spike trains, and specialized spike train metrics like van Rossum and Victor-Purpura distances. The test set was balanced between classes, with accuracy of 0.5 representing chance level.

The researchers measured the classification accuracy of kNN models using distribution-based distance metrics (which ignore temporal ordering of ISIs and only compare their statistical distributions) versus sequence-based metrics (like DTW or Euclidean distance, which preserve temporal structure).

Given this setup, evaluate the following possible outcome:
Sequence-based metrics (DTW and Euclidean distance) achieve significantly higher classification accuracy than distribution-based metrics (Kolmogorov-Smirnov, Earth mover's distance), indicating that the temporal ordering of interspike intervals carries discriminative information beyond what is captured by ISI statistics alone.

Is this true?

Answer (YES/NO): NO